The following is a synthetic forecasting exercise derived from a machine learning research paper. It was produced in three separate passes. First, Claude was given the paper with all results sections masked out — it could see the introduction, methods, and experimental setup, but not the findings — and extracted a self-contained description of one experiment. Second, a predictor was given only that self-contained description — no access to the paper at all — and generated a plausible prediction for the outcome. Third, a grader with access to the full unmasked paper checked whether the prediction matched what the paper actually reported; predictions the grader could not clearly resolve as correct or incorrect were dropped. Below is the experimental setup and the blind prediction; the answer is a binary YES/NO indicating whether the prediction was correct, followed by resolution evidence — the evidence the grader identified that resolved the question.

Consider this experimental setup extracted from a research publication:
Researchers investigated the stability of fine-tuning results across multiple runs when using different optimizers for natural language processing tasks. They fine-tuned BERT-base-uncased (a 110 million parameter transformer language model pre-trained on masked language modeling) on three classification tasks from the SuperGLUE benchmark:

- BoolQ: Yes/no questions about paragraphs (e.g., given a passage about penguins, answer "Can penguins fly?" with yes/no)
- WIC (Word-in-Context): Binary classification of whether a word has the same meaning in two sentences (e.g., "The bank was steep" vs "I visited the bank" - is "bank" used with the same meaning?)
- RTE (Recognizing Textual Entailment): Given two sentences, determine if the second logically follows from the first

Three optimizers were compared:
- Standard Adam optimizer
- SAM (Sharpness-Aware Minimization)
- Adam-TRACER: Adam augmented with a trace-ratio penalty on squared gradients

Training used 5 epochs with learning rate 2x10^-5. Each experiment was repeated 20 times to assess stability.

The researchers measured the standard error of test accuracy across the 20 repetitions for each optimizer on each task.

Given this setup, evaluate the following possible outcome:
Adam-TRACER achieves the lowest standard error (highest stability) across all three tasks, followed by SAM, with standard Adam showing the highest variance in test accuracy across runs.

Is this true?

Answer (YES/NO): YES